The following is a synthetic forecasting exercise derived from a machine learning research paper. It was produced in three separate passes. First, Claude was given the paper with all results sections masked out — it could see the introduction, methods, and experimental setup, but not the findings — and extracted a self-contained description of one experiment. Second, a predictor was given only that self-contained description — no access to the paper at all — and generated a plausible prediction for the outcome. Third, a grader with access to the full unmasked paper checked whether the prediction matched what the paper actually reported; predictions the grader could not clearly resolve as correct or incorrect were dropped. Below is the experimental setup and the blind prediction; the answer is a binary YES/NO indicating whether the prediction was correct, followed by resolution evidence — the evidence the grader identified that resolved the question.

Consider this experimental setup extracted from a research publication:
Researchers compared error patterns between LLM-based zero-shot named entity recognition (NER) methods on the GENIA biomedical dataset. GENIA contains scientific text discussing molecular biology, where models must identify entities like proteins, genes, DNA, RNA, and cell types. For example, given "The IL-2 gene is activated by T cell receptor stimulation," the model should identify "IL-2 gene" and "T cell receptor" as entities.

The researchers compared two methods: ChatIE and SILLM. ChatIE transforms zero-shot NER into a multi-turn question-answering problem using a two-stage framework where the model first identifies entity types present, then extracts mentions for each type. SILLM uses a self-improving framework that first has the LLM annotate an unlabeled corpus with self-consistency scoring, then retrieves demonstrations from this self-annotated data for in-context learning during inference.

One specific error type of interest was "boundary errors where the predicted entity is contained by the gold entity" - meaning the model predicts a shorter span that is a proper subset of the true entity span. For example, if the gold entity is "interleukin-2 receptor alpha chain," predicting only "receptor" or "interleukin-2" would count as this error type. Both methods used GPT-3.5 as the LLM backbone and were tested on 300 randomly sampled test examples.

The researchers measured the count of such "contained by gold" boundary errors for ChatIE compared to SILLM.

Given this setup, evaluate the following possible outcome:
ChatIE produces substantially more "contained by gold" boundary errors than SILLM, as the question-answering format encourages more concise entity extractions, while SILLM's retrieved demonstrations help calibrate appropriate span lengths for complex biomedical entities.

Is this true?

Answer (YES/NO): NO